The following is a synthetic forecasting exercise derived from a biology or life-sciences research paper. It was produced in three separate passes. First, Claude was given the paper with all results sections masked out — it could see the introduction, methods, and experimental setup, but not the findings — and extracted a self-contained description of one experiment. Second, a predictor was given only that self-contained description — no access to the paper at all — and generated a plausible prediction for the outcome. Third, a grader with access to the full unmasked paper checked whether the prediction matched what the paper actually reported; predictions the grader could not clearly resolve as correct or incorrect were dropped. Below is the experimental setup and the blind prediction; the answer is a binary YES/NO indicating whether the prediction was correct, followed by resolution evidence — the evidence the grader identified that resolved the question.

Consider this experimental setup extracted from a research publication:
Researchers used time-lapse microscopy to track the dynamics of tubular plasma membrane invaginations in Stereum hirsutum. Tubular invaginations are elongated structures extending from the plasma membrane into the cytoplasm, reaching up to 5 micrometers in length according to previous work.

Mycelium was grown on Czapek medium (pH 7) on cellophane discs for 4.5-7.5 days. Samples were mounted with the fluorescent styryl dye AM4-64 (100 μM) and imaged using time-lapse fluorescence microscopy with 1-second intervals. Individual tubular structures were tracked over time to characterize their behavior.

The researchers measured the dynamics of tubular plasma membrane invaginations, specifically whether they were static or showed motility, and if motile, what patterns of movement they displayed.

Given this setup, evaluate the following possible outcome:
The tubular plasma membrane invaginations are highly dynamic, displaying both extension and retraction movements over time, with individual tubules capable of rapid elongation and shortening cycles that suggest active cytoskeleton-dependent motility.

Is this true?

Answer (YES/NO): NO